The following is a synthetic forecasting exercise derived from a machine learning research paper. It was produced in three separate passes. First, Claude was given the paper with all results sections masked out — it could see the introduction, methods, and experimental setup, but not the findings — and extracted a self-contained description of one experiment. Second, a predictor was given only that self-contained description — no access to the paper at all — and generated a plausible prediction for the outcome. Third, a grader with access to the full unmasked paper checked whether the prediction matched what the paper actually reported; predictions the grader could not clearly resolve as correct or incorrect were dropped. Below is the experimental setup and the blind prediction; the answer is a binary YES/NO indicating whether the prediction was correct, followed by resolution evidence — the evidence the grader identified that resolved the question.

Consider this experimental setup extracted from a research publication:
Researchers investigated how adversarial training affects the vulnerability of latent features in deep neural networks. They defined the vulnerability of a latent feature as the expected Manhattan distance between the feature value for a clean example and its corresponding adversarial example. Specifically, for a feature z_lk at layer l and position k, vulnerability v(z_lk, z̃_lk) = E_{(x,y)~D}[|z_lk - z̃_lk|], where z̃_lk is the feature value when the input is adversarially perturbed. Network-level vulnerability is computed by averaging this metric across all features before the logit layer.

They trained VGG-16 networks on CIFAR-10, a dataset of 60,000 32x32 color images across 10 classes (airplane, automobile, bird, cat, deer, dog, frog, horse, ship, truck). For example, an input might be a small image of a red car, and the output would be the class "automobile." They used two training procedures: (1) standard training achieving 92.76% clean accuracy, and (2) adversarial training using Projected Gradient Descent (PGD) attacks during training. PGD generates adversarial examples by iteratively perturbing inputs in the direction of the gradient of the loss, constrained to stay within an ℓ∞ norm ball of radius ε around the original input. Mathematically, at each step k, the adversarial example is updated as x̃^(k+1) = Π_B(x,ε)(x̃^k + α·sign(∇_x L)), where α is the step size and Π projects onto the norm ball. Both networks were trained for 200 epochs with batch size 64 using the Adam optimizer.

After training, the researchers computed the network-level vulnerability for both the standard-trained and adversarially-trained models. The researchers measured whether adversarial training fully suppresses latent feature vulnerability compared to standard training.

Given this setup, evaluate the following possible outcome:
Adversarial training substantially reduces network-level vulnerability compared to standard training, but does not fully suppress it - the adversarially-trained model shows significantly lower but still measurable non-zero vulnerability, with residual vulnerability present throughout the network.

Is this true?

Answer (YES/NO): YES